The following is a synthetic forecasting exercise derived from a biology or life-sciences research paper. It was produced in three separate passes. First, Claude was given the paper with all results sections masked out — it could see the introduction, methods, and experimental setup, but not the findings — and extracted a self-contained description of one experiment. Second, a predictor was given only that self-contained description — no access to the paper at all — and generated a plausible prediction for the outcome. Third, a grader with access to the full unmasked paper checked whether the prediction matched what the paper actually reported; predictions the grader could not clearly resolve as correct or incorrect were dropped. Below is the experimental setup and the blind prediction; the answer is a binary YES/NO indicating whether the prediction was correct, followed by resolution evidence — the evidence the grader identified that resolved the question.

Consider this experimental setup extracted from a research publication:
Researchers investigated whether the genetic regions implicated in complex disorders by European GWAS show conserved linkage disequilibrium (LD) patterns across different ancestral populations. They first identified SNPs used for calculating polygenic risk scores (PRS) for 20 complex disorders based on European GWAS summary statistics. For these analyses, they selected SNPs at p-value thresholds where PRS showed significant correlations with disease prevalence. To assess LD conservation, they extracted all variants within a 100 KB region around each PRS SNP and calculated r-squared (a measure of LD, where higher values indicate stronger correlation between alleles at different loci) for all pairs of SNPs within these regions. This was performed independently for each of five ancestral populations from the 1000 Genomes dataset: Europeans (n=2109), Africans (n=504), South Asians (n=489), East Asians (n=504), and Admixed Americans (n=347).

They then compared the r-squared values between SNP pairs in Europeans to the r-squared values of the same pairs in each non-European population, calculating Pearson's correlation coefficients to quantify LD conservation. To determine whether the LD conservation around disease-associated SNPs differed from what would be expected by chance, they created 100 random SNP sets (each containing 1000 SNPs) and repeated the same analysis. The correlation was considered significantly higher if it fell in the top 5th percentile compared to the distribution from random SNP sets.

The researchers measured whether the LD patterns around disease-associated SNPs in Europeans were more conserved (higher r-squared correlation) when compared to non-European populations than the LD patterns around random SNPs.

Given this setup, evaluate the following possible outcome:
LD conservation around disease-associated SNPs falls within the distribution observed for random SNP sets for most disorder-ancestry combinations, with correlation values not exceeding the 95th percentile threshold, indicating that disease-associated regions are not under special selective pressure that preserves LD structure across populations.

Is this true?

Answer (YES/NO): NO